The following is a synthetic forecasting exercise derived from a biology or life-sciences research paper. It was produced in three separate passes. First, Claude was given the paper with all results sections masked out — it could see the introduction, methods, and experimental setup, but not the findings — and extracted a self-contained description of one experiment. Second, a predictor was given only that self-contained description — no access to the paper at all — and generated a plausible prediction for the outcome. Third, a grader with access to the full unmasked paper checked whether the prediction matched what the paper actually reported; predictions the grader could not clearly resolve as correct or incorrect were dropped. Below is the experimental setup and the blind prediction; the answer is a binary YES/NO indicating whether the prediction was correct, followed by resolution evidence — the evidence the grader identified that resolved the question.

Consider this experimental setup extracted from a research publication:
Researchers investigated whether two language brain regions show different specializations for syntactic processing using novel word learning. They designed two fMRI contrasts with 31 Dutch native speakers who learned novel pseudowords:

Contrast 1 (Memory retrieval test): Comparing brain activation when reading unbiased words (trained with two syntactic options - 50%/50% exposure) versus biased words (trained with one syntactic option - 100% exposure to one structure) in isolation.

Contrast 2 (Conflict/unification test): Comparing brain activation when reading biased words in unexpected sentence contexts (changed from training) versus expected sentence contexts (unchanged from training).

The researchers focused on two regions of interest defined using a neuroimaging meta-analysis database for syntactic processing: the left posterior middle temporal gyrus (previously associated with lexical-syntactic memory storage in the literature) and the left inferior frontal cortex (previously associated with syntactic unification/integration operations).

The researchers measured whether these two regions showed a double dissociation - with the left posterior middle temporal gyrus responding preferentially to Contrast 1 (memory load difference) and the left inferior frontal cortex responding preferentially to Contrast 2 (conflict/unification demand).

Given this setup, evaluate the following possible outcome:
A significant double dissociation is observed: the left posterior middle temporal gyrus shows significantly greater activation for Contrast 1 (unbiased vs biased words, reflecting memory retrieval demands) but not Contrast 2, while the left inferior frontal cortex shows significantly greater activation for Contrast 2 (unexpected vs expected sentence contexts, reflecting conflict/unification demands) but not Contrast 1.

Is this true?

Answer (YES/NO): NO